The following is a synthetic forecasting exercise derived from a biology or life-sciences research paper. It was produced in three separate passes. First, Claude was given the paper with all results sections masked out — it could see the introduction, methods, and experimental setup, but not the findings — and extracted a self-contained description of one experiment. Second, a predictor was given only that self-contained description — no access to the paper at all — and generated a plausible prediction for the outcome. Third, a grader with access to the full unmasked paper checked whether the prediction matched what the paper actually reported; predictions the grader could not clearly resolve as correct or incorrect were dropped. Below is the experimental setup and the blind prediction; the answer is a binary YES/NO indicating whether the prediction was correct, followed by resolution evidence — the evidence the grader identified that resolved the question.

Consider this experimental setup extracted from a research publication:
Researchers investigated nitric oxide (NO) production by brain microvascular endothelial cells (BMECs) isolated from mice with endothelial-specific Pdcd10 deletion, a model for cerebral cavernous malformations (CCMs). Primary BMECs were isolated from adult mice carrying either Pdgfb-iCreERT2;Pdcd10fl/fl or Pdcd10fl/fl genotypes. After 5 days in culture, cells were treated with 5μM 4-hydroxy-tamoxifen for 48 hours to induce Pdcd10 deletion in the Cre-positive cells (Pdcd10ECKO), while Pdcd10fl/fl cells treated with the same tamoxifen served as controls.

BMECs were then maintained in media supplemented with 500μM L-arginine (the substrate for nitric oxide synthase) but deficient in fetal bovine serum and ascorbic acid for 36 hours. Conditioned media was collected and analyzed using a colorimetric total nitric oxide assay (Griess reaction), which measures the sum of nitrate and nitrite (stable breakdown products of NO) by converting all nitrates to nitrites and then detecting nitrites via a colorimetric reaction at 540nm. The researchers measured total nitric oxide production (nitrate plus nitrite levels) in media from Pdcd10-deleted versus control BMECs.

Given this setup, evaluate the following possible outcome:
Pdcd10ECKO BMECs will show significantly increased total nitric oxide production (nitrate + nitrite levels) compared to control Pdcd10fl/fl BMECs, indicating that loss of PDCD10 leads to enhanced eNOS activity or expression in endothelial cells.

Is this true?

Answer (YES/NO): YES